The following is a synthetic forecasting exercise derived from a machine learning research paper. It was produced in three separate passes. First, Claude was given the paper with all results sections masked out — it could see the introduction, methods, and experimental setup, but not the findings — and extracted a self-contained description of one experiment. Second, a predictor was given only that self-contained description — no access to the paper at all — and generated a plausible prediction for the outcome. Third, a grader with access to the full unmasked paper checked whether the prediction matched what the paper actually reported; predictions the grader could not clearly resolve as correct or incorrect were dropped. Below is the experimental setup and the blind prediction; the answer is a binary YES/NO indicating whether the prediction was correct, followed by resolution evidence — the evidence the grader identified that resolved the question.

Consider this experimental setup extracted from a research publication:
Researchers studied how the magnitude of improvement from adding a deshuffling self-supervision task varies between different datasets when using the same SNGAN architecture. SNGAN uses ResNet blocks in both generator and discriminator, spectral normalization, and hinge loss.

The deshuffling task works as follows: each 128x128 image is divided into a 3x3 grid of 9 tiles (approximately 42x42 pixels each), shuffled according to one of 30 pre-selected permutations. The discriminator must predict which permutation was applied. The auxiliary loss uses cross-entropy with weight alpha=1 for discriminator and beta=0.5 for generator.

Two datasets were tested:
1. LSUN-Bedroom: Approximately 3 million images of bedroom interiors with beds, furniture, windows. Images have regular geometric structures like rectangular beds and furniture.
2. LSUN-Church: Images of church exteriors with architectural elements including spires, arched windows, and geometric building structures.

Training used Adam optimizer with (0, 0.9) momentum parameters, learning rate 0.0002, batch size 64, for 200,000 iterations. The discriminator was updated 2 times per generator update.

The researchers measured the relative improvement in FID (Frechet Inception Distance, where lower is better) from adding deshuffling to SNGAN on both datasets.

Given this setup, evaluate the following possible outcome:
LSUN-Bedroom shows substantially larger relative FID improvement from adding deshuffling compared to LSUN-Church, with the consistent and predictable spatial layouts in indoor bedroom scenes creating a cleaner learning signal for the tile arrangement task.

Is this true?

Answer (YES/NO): YES